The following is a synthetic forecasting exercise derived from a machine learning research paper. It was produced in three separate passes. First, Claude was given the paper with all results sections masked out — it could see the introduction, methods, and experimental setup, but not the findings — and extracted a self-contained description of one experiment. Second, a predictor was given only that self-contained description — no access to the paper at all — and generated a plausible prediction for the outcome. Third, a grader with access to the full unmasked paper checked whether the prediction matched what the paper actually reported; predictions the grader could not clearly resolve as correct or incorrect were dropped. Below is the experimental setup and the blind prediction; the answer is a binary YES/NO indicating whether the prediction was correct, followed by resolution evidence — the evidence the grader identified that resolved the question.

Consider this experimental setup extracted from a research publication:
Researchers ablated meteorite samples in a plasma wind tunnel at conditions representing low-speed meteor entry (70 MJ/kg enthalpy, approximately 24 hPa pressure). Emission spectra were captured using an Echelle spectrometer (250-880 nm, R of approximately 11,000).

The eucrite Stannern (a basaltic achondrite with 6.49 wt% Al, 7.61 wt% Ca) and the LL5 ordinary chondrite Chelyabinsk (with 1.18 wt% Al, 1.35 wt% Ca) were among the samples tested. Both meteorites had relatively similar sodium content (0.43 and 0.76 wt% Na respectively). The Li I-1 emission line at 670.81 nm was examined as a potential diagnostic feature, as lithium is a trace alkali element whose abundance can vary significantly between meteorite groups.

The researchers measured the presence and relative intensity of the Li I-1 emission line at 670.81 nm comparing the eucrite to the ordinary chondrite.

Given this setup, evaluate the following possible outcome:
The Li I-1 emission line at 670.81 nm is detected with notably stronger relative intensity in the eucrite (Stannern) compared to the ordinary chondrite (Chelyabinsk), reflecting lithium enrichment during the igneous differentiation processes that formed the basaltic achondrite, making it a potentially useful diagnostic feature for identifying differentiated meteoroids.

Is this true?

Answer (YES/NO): YES